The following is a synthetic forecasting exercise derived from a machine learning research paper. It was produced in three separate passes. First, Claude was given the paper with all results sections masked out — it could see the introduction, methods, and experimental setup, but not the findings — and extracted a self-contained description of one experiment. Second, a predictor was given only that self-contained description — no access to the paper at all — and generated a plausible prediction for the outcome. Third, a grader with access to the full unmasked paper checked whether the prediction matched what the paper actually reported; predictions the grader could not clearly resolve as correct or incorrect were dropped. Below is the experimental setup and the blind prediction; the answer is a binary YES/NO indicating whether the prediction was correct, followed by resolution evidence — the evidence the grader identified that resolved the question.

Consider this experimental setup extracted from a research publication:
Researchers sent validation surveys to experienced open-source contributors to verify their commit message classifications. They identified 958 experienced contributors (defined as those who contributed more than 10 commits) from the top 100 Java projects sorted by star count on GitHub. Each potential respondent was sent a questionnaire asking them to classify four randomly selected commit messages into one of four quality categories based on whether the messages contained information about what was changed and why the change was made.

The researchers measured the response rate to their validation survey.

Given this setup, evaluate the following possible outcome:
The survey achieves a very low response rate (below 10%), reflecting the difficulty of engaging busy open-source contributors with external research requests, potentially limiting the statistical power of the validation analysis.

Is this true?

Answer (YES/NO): YES